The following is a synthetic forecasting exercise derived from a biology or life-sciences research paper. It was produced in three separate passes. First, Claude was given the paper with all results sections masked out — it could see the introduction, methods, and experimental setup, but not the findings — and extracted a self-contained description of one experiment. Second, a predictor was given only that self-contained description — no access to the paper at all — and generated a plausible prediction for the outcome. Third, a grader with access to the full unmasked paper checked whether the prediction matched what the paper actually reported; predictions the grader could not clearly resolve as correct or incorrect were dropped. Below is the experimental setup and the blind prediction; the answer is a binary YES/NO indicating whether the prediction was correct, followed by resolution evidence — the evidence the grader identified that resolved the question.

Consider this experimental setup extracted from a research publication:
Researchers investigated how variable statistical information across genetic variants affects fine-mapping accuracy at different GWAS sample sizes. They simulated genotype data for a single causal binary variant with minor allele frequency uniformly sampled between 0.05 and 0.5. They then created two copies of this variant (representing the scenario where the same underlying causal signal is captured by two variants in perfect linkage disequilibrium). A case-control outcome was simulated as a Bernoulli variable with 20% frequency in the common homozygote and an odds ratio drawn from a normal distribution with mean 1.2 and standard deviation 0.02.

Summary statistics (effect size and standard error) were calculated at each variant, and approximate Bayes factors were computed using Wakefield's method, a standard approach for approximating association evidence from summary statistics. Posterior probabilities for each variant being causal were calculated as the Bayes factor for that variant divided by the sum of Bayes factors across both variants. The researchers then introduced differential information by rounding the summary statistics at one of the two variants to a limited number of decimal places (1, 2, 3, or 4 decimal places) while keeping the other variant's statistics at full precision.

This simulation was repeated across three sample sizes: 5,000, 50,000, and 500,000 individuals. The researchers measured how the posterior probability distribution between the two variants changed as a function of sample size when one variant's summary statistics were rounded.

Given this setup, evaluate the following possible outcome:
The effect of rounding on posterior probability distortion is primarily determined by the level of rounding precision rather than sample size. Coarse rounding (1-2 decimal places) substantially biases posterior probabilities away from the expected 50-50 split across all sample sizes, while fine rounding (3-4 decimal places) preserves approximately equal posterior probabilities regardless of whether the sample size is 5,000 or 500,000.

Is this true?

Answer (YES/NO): NO